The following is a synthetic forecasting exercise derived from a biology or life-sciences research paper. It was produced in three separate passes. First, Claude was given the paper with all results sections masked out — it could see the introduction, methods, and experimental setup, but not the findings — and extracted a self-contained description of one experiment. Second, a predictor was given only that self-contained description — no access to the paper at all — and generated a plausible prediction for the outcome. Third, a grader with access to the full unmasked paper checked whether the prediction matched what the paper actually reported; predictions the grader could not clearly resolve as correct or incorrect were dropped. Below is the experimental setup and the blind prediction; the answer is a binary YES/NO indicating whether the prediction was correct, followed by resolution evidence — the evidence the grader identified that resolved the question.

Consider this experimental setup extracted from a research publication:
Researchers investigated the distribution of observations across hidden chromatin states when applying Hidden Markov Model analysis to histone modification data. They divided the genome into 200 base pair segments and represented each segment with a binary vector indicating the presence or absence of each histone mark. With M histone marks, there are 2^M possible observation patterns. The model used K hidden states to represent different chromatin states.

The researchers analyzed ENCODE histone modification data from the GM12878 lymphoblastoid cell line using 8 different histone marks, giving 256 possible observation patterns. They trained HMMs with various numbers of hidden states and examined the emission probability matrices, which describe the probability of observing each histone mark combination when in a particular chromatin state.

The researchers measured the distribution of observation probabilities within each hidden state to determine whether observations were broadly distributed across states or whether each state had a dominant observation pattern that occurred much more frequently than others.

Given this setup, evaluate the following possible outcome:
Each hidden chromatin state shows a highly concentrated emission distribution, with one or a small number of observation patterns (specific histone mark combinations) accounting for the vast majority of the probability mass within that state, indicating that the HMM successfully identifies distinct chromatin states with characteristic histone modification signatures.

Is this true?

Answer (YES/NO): YES